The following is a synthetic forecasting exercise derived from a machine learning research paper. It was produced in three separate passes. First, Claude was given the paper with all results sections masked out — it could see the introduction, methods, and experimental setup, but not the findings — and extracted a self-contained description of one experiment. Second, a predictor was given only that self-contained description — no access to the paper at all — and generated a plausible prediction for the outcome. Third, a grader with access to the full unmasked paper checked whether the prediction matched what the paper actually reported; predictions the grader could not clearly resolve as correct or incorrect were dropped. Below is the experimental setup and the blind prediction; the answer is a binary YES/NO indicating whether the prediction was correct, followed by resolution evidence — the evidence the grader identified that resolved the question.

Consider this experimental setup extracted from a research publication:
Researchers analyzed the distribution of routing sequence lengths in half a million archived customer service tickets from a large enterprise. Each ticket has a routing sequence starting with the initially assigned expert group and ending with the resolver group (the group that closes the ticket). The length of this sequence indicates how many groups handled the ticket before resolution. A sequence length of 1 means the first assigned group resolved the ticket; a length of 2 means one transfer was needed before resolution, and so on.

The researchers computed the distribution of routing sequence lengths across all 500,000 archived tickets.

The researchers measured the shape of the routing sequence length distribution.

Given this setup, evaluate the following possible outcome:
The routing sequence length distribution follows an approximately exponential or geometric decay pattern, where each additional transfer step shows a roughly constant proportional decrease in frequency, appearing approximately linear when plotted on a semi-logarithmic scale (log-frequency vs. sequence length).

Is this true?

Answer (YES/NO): NO